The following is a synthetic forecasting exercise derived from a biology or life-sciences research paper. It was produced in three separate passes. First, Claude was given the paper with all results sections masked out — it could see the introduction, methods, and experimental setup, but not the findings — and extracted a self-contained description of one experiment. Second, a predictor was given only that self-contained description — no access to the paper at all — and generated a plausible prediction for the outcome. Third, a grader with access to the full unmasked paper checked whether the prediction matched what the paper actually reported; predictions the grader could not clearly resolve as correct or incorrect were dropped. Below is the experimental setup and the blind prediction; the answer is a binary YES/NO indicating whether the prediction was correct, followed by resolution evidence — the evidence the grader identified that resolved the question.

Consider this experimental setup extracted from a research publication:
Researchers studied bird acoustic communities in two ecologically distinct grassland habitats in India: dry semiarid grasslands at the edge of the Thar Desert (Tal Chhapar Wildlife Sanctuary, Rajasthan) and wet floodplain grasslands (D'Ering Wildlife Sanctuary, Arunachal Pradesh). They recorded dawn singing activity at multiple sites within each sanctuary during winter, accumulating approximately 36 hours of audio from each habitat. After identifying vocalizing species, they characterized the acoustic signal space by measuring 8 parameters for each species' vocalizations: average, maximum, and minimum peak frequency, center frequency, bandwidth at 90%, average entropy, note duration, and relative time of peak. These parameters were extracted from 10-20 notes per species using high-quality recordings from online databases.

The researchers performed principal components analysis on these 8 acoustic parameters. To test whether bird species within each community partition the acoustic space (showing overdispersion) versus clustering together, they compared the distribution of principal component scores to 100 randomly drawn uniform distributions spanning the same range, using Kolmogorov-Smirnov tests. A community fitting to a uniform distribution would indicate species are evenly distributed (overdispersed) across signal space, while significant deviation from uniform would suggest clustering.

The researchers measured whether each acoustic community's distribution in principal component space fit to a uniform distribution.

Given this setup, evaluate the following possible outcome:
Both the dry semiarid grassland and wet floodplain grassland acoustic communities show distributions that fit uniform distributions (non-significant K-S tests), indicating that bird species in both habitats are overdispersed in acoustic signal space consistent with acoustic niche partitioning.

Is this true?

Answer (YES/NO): NO